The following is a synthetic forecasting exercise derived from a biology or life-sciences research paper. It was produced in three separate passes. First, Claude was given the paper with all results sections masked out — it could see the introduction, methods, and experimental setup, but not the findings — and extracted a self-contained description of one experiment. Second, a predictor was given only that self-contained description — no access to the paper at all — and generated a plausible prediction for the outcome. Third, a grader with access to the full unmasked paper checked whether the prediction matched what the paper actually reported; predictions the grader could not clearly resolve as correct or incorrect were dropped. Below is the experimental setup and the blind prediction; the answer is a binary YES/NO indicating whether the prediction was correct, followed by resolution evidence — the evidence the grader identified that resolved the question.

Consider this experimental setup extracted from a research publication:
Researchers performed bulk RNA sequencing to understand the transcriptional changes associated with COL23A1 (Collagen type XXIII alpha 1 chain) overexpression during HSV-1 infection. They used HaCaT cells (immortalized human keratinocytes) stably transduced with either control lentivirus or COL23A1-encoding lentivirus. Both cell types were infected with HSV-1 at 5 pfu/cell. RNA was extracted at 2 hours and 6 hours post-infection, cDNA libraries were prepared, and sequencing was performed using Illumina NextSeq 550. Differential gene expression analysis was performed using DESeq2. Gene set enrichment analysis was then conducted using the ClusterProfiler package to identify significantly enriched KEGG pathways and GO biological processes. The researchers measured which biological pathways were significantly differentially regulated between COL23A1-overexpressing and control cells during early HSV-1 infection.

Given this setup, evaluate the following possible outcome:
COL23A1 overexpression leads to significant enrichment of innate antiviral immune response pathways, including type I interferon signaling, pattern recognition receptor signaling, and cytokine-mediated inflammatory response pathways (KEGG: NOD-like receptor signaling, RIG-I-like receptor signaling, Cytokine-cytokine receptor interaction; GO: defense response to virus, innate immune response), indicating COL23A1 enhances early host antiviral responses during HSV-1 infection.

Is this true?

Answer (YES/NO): NO